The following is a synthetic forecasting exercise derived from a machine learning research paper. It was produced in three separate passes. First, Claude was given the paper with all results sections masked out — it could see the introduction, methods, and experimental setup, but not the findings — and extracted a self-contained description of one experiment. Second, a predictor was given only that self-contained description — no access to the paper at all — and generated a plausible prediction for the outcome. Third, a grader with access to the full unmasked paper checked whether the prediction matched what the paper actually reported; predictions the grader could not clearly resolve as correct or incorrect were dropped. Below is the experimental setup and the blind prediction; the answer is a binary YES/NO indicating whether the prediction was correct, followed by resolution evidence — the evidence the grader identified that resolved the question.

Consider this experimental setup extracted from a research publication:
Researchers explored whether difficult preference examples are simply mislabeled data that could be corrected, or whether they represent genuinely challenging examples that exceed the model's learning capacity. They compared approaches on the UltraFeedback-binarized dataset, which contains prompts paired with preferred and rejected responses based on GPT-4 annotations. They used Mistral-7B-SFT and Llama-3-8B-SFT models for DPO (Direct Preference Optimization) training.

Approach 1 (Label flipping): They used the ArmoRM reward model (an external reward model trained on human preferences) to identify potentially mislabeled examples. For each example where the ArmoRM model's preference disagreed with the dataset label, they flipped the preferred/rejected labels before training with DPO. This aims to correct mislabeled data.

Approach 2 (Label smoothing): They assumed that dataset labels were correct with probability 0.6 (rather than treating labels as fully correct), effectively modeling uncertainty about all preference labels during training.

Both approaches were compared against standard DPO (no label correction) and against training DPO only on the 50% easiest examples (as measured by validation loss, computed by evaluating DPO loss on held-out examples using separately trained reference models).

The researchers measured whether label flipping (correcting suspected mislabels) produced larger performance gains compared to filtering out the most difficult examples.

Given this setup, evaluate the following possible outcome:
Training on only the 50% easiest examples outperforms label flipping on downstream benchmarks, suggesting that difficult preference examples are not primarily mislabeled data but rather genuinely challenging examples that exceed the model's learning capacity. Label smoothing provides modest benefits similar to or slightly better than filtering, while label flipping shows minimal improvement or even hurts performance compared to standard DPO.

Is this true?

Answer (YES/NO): NO